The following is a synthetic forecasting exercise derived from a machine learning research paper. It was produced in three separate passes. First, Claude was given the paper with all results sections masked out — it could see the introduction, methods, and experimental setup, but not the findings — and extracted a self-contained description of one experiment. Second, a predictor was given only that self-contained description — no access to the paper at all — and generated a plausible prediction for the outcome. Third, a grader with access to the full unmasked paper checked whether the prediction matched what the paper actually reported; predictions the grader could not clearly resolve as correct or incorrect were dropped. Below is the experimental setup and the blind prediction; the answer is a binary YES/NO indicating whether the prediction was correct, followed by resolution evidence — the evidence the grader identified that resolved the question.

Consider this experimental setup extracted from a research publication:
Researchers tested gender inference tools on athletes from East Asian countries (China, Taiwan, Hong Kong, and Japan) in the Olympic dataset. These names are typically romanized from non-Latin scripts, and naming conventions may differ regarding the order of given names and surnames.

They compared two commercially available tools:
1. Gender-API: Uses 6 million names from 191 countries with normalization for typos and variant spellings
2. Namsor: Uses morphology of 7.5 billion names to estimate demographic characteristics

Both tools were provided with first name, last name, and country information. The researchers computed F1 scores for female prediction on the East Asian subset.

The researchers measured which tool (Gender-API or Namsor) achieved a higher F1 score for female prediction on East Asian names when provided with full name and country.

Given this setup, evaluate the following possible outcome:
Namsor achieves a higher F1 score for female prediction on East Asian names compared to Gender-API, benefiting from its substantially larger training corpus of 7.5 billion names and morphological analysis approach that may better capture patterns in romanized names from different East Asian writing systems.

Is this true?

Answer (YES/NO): YES